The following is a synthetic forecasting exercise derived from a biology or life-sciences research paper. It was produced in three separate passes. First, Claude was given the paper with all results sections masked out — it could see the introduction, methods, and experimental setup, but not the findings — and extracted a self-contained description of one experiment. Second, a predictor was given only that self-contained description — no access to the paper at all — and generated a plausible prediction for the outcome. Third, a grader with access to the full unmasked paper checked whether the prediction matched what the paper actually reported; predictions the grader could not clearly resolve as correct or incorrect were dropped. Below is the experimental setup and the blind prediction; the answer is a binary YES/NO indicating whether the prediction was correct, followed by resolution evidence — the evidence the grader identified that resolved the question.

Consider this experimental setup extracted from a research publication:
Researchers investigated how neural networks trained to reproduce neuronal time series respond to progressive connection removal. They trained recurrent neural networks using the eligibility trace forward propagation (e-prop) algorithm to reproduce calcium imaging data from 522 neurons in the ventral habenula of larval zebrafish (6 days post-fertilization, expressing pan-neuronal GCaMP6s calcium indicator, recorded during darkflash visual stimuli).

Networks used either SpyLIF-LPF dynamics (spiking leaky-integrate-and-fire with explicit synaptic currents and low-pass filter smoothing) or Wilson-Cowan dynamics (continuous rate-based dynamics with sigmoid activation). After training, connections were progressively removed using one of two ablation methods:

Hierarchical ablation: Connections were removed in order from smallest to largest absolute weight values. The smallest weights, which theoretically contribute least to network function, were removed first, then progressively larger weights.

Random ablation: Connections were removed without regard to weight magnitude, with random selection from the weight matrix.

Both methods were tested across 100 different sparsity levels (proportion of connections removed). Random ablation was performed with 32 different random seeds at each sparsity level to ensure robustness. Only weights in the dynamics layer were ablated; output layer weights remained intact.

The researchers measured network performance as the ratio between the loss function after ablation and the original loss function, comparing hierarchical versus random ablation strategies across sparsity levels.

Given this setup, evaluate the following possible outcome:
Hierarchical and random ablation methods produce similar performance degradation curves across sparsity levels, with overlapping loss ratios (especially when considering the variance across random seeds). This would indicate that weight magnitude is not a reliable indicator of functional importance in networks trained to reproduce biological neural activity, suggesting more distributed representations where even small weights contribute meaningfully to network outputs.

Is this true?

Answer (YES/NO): NO